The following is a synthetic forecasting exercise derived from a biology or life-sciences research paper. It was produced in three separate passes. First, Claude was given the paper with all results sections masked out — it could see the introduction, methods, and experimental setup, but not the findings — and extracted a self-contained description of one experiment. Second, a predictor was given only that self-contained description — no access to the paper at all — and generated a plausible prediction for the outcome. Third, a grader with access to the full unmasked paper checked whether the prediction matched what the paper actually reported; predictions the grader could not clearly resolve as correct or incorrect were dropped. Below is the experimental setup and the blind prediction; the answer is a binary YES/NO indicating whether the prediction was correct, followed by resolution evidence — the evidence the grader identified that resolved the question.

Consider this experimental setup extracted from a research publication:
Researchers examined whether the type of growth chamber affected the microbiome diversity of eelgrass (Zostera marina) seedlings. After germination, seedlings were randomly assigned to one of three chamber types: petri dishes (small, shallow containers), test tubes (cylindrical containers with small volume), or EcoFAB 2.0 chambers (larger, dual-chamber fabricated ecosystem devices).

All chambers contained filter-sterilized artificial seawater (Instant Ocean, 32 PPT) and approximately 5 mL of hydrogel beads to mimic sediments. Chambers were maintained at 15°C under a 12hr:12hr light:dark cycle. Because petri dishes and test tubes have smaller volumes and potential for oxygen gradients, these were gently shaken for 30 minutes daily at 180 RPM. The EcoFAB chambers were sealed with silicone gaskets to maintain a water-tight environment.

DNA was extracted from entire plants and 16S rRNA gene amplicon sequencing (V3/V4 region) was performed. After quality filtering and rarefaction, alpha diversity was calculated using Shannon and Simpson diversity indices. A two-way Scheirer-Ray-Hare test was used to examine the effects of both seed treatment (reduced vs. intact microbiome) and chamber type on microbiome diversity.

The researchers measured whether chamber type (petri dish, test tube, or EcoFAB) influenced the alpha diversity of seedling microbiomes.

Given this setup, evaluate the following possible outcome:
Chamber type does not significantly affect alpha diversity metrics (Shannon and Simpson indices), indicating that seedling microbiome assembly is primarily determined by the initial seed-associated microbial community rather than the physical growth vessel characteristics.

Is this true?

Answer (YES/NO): YES